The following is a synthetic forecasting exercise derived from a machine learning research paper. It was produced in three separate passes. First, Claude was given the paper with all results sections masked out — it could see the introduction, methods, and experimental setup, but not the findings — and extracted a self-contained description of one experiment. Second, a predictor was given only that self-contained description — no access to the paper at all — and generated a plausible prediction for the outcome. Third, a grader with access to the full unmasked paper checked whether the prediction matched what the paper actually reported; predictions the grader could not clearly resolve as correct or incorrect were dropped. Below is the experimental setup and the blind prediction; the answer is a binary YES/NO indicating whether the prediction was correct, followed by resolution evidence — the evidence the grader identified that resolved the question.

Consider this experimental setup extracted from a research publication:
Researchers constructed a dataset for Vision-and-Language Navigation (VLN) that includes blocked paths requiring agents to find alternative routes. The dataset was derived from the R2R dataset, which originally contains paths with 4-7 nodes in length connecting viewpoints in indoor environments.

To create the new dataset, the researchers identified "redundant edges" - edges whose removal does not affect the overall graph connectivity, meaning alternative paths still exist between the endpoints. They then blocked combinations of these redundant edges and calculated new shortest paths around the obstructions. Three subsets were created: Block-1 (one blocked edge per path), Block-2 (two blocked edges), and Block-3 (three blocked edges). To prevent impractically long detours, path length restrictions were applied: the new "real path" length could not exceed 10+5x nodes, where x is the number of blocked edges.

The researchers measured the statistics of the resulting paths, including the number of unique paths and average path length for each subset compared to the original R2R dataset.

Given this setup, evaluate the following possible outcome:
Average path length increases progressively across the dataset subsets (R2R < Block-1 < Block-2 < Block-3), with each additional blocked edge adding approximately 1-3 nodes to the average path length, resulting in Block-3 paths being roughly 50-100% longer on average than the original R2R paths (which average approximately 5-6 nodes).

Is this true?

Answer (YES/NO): YES